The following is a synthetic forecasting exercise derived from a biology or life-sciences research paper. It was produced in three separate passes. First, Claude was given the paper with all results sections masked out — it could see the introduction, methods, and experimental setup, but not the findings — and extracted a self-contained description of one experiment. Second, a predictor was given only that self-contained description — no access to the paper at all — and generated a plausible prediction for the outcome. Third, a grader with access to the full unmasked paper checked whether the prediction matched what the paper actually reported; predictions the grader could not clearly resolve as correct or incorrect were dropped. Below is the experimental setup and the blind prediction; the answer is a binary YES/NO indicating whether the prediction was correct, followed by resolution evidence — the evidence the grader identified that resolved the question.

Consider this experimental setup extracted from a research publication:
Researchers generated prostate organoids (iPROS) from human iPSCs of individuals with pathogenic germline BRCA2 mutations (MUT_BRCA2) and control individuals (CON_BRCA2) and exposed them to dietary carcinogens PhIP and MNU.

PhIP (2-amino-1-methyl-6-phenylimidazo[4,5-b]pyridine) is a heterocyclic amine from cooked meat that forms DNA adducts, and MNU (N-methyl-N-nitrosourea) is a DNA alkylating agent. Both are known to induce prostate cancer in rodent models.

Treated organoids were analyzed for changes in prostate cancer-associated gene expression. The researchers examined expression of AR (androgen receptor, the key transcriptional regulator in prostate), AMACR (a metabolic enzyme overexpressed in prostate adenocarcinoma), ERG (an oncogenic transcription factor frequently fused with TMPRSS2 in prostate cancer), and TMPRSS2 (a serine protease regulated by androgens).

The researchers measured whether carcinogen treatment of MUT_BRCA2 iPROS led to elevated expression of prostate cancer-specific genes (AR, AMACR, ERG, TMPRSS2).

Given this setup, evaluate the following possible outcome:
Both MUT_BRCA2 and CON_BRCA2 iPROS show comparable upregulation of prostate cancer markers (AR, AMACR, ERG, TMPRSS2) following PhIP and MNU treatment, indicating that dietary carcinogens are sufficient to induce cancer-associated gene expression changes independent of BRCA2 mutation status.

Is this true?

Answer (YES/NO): NO